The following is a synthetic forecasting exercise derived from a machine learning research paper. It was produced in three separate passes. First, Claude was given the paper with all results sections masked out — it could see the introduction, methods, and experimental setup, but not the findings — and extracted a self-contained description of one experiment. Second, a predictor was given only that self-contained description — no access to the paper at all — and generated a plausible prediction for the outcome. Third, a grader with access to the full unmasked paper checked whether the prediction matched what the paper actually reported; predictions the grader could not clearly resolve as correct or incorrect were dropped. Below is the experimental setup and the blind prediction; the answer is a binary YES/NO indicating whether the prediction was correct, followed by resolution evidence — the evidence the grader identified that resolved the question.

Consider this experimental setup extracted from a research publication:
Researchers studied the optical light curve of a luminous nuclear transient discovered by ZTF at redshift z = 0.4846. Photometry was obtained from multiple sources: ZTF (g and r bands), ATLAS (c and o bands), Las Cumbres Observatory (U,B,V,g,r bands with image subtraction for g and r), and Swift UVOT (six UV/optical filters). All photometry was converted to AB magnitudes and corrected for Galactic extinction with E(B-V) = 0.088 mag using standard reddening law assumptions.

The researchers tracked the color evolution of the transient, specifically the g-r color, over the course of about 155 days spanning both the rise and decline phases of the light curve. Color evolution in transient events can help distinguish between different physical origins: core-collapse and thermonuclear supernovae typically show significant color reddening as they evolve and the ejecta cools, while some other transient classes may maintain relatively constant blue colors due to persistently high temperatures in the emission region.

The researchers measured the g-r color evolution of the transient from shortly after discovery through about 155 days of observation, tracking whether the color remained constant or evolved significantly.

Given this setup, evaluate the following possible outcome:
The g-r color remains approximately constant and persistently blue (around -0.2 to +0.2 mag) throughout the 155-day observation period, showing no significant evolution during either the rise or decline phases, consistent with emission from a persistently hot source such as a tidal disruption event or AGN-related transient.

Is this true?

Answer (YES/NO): NO